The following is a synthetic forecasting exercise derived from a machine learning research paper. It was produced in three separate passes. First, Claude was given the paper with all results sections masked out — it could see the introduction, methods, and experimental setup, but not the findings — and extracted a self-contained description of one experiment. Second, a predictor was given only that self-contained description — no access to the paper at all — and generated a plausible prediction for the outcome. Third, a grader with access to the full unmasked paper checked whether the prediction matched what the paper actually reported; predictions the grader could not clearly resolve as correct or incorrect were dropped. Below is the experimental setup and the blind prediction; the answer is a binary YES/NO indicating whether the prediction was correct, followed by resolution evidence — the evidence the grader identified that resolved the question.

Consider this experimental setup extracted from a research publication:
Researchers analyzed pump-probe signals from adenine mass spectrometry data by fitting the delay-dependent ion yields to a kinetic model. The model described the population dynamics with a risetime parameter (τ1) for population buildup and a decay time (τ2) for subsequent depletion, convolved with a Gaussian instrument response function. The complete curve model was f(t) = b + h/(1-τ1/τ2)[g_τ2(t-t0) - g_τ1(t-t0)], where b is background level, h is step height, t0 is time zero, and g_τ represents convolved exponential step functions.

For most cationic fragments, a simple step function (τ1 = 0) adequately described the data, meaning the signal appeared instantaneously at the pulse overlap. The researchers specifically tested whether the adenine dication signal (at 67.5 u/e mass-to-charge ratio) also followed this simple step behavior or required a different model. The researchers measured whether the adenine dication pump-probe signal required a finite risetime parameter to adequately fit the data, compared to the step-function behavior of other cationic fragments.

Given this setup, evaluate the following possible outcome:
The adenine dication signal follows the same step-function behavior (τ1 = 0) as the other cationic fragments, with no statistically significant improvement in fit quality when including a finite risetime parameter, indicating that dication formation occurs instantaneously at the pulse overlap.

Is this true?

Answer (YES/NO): NO